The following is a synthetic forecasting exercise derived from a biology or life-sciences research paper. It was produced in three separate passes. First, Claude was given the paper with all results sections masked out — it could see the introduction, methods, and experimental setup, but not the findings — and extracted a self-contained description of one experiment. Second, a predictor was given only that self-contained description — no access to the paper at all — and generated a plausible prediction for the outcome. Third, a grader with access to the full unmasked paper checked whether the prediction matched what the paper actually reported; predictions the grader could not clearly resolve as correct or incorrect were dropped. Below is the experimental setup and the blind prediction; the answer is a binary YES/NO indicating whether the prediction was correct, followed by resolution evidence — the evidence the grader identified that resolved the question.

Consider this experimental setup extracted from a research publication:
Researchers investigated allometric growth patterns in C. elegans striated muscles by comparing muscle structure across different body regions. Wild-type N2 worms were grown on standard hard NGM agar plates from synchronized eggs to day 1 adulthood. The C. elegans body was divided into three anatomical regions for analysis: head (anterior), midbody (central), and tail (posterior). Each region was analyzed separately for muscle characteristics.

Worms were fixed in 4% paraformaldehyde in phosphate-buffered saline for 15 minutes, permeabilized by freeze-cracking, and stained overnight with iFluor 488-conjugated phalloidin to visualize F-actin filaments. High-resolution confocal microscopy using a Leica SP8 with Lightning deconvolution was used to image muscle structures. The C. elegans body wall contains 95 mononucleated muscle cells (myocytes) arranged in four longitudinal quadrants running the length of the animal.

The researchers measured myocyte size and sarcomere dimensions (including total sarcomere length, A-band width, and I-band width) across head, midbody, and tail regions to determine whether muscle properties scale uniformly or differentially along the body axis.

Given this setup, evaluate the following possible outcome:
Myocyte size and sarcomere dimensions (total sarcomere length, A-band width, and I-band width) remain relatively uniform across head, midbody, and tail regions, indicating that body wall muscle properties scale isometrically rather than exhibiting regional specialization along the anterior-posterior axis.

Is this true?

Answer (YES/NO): NO